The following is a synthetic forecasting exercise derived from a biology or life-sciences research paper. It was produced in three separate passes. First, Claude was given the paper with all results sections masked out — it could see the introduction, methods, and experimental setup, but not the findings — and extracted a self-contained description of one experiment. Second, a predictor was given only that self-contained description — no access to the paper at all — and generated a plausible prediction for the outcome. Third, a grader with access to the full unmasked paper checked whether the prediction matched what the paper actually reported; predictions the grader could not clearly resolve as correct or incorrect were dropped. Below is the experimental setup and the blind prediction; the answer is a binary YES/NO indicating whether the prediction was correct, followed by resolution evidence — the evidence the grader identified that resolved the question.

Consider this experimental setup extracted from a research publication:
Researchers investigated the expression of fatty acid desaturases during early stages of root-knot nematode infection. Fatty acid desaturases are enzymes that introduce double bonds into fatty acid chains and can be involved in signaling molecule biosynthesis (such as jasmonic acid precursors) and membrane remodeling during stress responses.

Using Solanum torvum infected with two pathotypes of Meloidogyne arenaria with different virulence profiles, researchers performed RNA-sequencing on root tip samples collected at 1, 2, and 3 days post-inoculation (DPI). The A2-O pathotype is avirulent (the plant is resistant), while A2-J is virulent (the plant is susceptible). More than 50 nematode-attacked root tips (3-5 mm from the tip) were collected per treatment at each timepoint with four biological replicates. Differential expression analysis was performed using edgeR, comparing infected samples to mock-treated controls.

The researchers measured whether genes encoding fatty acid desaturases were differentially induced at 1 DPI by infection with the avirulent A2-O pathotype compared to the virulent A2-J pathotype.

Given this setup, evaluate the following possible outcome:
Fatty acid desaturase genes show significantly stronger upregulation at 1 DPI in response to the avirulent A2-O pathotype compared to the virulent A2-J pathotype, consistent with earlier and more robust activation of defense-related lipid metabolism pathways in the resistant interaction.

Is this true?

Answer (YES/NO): YES